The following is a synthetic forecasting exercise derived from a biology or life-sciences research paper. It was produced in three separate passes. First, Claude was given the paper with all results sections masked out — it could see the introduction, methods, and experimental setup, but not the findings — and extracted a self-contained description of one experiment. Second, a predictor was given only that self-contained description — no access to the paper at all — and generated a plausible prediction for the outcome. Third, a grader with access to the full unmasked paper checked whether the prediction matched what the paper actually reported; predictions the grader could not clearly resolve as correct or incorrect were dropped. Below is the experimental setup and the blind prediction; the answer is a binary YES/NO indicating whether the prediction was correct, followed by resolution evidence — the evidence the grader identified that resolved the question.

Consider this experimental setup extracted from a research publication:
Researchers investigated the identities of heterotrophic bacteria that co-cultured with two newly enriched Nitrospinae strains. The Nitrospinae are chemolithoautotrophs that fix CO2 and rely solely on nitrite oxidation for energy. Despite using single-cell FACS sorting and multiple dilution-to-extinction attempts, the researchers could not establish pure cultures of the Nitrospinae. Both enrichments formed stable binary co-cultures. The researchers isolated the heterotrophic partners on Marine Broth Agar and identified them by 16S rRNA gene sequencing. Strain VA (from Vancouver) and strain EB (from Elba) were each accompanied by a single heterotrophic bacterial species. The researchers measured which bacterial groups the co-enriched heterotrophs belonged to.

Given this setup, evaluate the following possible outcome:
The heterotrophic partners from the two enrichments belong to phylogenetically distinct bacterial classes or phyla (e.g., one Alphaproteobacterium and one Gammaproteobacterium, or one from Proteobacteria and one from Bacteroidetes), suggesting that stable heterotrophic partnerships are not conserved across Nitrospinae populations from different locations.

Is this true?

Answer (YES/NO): NO